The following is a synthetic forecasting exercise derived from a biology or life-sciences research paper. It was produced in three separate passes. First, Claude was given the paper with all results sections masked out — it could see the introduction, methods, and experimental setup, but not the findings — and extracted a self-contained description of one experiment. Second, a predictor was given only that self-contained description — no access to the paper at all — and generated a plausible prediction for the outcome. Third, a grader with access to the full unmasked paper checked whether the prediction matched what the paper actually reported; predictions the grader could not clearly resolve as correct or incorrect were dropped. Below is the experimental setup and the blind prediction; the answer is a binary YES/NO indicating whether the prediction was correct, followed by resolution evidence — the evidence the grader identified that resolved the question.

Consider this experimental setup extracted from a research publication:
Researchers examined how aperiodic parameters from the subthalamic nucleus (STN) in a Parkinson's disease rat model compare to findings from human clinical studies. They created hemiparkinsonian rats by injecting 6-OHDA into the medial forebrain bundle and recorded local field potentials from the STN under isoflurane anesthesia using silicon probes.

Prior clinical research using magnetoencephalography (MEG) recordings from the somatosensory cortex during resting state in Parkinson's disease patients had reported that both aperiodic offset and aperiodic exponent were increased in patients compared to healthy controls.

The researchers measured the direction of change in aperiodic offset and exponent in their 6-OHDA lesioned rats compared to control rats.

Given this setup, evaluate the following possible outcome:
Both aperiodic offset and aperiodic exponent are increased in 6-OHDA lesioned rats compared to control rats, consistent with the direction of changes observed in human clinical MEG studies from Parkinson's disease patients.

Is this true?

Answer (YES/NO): NO